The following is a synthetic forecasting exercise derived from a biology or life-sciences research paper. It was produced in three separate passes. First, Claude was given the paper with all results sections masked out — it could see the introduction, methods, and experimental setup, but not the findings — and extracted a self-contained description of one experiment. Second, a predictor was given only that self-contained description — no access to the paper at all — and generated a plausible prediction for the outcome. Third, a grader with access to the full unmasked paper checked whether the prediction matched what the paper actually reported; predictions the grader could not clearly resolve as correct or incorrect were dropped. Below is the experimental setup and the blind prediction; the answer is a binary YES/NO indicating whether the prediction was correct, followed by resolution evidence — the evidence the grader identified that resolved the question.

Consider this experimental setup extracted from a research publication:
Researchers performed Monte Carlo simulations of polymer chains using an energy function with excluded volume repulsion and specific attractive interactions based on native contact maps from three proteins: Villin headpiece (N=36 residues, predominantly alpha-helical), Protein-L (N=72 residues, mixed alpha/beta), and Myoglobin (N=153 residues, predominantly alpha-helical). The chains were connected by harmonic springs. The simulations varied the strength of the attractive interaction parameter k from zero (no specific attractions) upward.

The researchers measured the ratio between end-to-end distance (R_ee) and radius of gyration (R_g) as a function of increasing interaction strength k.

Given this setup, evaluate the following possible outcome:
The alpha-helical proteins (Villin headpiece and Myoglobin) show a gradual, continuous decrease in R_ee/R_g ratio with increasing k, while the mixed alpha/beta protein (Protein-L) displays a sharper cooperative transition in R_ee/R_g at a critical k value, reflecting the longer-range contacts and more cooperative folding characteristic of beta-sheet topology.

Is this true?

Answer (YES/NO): NO